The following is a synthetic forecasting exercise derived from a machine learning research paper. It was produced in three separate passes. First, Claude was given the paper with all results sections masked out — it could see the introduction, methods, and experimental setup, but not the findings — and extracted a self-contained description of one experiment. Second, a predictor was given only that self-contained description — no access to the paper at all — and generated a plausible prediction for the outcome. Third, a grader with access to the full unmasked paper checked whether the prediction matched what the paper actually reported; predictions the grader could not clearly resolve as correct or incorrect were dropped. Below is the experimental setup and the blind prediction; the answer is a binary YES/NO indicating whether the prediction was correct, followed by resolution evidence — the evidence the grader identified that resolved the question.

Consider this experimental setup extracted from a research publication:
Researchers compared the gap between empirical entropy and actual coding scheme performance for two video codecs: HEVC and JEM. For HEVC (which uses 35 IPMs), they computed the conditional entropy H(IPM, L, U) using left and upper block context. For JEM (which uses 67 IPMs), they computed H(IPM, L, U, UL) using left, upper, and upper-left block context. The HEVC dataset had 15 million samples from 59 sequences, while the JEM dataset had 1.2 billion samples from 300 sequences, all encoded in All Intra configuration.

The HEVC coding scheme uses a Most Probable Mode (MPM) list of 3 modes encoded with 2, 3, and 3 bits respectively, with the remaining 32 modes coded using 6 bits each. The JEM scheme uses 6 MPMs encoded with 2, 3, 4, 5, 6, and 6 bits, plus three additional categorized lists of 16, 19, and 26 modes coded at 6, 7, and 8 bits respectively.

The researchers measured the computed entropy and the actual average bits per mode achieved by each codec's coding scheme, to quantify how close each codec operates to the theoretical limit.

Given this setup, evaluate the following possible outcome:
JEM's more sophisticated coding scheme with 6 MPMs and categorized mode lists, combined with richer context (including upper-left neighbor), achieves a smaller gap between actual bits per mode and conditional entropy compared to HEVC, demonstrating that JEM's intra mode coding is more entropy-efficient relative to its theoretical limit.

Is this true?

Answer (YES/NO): YES